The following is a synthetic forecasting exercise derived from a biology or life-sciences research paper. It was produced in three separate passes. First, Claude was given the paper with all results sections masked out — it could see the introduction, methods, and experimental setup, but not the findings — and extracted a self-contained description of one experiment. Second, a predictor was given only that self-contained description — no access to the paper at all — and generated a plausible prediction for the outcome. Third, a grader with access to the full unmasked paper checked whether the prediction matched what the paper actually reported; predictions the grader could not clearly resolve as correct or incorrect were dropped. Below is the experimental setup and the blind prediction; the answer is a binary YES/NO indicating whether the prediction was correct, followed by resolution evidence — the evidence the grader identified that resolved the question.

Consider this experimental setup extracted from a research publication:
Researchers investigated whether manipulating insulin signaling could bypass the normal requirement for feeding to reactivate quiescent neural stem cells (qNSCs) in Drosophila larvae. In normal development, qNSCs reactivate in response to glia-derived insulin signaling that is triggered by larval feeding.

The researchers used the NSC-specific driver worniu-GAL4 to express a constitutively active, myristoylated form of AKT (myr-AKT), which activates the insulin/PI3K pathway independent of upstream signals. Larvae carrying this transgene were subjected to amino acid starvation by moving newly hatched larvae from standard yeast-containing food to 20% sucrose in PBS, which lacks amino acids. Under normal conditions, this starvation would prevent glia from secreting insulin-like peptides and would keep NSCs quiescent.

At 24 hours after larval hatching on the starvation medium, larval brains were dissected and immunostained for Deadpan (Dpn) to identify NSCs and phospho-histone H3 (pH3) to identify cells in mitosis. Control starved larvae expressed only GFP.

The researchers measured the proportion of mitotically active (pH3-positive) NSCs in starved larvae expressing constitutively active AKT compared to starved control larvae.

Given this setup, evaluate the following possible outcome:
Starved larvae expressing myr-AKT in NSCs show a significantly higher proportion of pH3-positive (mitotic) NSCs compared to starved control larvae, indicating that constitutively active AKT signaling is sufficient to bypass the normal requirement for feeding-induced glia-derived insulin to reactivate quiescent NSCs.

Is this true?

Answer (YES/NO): YES